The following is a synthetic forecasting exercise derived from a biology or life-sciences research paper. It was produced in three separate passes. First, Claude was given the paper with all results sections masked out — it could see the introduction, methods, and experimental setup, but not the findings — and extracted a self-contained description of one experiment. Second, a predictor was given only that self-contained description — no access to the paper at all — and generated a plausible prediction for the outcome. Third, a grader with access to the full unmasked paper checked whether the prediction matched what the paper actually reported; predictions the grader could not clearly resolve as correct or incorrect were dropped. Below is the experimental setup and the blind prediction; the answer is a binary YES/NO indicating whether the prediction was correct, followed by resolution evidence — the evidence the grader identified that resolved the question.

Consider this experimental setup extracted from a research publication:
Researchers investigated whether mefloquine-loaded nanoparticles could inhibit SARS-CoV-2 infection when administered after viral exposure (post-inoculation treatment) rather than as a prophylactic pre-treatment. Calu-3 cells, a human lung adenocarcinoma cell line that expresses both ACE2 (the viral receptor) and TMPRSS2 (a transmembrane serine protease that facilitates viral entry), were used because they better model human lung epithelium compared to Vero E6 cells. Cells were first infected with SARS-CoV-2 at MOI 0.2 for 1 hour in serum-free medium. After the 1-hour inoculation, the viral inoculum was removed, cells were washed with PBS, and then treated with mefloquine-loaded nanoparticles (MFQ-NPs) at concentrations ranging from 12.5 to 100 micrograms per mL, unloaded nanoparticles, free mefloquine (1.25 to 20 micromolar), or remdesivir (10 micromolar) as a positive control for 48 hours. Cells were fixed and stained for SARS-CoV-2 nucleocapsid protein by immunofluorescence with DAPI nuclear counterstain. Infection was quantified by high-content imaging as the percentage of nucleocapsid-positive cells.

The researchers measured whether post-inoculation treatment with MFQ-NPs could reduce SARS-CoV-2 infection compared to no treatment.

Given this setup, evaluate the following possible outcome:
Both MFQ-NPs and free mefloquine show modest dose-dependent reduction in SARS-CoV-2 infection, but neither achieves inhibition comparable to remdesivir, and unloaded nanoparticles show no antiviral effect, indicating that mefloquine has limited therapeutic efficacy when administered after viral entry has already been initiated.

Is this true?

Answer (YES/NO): NO